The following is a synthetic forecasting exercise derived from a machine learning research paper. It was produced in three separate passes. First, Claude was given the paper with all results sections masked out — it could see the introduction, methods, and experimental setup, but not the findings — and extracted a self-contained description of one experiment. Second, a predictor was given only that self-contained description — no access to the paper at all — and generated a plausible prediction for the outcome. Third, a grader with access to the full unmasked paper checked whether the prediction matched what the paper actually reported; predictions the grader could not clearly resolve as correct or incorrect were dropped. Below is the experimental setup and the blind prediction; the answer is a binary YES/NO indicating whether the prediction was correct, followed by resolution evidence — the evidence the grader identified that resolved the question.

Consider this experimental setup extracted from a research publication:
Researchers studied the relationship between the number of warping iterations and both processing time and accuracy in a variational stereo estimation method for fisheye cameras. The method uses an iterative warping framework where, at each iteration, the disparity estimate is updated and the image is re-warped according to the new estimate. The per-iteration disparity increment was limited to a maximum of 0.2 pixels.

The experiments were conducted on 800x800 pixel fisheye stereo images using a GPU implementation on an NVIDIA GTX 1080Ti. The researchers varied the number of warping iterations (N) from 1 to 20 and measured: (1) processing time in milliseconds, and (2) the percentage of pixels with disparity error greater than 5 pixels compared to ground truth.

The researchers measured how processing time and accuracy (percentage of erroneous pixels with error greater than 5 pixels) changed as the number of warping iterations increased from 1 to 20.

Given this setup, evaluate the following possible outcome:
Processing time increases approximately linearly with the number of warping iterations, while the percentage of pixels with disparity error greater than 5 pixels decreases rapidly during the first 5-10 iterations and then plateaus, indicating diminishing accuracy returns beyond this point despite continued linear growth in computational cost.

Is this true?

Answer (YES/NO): NO